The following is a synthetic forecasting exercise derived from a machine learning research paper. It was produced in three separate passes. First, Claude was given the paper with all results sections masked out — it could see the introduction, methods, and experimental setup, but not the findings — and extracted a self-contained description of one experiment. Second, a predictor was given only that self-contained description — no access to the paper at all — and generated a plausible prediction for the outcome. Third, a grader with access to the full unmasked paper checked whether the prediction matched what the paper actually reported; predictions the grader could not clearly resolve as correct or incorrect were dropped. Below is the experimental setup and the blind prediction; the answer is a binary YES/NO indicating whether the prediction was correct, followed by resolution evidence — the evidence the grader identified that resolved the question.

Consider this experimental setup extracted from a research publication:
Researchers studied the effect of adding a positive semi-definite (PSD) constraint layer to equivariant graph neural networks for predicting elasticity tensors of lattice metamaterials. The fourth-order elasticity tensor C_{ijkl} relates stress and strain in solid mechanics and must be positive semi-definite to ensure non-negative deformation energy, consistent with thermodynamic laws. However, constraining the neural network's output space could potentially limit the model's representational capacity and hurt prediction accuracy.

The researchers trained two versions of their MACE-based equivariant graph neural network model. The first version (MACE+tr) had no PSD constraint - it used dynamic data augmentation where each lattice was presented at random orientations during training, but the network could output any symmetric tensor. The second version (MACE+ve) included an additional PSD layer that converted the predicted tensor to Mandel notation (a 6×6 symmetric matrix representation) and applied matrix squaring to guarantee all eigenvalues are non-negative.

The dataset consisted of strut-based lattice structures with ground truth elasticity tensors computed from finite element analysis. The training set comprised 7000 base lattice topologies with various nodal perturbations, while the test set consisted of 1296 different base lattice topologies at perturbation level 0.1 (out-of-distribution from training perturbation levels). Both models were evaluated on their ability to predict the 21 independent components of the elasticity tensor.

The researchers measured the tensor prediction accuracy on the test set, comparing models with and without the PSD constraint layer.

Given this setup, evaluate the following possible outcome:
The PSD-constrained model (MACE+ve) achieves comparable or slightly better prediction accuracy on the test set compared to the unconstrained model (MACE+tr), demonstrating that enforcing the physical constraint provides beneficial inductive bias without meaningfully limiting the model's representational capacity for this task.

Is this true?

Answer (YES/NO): NO